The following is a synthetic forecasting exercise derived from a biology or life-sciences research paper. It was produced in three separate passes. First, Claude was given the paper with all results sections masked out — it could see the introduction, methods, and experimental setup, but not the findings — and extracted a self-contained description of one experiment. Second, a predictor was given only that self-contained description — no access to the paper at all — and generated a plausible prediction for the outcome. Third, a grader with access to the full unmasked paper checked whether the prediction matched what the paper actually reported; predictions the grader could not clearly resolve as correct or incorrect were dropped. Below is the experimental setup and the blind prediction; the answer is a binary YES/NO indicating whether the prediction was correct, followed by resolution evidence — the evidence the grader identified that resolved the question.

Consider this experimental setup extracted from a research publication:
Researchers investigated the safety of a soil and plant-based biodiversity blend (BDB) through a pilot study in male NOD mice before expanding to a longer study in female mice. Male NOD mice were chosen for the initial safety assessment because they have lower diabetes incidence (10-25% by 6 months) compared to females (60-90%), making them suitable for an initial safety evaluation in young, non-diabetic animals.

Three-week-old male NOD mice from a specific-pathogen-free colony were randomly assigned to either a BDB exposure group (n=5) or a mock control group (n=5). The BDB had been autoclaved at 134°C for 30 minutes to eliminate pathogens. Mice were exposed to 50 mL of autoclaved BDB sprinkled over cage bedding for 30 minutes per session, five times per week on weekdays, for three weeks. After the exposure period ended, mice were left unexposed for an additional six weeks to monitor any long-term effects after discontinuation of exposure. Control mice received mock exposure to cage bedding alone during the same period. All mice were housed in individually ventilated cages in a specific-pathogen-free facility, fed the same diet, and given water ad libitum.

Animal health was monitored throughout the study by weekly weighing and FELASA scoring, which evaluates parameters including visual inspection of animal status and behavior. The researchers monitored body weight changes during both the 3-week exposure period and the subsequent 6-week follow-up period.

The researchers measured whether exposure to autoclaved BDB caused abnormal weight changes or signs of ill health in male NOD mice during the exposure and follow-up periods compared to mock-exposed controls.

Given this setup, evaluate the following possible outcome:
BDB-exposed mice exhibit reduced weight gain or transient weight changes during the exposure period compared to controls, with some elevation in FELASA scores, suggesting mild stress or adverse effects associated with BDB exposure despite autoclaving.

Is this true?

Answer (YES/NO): NO